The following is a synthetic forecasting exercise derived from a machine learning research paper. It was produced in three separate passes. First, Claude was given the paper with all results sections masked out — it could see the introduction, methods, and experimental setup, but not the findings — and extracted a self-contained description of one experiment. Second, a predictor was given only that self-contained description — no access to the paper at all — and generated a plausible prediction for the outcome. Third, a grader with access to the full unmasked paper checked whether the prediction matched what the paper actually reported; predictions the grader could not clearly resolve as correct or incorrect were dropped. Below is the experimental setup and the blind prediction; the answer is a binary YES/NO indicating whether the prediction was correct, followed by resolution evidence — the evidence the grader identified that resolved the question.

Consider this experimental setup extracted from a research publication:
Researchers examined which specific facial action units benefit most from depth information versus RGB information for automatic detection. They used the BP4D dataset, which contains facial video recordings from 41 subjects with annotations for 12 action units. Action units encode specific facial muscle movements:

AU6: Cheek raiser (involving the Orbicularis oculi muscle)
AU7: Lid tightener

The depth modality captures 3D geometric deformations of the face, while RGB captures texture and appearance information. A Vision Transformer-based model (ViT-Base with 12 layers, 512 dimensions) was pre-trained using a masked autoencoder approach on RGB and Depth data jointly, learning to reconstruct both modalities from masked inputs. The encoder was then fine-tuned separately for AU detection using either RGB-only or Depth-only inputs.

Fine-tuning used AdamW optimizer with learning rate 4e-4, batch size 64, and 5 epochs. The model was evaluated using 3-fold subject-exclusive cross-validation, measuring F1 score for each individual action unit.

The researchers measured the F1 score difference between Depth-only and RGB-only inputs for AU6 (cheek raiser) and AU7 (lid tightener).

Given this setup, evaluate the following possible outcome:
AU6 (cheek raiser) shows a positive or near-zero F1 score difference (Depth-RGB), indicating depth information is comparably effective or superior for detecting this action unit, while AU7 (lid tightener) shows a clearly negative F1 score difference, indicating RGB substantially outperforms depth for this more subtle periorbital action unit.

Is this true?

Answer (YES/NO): NO